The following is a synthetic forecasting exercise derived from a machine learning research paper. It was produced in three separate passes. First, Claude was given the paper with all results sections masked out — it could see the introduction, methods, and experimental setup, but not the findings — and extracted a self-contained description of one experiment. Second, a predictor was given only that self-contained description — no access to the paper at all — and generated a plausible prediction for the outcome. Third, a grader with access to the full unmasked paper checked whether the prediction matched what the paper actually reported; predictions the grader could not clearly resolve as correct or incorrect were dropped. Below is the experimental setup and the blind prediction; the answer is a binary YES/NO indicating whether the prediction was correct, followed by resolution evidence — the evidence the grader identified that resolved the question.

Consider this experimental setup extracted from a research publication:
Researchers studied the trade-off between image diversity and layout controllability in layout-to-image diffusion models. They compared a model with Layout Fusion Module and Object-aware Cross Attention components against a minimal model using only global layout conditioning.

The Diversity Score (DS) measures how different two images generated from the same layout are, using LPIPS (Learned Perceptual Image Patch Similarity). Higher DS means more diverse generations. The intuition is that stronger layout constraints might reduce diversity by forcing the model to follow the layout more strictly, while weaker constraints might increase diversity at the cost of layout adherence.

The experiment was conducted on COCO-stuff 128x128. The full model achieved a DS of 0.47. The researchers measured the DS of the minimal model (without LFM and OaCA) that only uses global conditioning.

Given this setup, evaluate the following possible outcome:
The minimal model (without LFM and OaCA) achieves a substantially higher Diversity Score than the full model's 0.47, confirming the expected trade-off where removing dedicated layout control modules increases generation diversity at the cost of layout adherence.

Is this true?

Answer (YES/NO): YES